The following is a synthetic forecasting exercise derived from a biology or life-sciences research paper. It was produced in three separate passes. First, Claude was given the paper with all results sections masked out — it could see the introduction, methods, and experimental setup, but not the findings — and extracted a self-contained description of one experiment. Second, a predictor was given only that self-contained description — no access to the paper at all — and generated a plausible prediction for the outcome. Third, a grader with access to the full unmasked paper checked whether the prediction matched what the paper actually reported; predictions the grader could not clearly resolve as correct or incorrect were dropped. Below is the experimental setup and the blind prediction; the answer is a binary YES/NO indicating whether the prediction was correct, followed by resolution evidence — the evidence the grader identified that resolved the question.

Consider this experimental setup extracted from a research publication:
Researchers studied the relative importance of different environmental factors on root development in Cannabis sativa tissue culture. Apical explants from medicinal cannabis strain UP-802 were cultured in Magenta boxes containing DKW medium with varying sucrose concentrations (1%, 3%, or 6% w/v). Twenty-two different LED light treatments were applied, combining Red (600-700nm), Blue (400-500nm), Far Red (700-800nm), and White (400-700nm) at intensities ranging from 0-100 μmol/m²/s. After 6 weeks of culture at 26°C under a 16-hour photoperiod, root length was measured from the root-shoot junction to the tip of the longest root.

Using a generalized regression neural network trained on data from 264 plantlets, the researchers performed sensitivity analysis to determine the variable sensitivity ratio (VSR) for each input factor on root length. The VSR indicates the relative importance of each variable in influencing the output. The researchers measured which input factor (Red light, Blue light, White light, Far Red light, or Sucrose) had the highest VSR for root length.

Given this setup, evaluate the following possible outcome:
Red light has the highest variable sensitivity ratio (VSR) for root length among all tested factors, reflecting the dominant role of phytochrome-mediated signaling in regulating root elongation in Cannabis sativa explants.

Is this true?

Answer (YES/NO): NO